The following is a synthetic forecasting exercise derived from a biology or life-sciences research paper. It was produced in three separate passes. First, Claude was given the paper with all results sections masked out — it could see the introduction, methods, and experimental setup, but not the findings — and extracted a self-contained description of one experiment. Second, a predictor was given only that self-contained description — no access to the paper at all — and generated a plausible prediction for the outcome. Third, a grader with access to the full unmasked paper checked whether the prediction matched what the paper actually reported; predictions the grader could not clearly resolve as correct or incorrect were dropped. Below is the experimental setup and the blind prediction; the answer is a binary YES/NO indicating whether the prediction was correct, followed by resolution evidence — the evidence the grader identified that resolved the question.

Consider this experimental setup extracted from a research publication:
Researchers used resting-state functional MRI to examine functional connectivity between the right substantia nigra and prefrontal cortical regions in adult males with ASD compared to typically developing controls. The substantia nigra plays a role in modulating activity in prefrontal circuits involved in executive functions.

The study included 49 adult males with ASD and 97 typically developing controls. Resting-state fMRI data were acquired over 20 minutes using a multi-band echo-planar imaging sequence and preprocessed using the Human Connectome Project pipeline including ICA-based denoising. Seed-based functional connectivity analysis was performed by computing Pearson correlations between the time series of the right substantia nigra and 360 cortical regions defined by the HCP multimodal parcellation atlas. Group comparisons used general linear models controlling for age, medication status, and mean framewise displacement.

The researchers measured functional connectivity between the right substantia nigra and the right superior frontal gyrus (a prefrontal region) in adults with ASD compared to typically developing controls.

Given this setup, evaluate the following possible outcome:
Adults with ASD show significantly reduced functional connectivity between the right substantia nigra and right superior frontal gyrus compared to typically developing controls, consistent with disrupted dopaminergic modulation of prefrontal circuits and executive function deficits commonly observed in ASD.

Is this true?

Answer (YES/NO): YES